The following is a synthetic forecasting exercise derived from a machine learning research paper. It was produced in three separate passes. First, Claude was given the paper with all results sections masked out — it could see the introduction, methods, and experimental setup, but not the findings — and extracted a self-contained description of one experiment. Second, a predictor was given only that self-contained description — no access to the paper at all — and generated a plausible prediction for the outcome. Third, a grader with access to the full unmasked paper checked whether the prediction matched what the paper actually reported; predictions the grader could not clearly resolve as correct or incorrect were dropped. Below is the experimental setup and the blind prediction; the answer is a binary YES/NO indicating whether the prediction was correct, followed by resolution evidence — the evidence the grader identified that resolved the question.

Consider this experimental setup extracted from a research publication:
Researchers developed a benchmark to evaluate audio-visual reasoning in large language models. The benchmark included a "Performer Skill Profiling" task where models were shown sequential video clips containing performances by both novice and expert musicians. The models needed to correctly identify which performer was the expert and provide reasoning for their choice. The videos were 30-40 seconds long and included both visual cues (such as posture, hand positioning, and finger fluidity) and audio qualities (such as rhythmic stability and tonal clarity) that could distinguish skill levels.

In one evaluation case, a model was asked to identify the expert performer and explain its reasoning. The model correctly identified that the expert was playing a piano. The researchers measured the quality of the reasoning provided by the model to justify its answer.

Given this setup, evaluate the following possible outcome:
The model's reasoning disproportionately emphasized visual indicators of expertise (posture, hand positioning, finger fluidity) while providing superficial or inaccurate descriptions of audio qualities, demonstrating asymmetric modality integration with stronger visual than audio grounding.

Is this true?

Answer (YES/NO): NO